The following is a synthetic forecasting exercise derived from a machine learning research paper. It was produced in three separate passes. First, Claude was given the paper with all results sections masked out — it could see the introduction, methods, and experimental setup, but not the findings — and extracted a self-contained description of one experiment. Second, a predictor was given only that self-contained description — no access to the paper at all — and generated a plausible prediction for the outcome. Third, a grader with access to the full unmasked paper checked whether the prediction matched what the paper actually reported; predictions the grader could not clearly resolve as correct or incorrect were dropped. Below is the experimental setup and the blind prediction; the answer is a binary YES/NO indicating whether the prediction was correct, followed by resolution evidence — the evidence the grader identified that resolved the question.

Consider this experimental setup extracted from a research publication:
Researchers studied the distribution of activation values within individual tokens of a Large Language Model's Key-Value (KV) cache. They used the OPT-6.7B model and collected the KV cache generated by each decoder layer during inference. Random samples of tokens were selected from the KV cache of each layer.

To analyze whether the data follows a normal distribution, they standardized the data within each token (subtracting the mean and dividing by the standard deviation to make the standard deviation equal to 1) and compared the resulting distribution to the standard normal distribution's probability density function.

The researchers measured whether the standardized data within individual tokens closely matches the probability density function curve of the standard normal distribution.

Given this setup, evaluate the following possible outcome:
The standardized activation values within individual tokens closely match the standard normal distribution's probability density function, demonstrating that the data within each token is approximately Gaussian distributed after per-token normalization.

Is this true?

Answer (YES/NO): YES